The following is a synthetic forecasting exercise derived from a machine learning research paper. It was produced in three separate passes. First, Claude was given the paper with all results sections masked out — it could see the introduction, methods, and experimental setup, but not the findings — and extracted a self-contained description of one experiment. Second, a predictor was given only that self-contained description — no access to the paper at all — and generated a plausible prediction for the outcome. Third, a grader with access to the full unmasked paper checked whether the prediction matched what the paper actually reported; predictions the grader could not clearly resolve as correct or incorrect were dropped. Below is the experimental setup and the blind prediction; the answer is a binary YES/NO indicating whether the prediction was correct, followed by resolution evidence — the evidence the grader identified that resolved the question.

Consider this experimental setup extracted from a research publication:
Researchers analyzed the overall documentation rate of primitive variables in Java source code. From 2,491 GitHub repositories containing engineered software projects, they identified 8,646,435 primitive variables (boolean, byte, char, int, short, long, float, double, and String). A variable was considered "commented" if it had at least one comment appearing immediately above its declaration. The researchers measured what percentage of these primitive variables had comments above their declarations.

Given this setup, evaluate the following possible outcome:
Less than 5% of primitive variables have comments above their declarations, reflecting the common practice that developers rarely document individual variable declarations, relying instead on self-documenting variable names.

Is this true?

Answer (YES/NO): NO